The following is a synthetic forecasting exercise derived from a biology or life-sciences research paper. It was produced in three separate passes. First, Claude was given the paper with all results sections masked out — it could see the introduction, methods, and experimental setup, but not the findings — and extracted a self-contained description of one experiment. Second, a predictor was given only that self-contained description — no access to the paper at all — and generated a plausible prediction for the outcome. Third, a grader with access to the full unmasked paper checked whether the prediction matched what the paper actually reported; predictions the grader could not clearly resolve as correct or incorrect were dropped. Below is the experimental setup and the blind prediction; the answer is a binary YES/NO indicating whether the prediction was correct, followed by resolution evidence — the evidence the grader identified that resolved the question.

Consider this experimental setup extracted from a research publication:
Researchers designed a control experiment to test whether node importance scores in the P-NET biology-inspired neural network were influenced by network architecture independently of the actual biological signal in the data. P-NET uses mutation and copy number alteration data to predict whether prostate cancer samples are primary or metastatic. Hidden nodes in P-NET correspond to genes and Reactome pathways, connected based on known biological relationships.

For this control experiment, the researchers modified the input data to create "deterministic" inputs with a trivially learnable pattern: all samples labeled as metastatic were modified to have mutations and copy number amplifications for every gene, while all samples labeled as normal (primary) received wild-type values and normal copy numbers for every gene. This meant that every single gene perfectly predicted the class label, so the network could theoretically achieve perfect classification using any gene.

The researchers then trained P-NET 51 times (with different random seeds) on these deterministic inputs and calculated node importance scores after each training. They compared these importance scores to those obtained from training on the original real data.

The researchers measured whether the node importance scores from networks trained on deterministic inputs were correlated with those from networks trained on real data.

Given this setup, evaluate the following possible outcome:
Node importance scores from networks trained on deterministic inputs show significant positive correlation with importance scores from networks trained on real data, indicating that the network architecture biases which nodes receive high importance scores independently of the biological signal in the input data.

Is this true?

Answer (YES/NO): YES